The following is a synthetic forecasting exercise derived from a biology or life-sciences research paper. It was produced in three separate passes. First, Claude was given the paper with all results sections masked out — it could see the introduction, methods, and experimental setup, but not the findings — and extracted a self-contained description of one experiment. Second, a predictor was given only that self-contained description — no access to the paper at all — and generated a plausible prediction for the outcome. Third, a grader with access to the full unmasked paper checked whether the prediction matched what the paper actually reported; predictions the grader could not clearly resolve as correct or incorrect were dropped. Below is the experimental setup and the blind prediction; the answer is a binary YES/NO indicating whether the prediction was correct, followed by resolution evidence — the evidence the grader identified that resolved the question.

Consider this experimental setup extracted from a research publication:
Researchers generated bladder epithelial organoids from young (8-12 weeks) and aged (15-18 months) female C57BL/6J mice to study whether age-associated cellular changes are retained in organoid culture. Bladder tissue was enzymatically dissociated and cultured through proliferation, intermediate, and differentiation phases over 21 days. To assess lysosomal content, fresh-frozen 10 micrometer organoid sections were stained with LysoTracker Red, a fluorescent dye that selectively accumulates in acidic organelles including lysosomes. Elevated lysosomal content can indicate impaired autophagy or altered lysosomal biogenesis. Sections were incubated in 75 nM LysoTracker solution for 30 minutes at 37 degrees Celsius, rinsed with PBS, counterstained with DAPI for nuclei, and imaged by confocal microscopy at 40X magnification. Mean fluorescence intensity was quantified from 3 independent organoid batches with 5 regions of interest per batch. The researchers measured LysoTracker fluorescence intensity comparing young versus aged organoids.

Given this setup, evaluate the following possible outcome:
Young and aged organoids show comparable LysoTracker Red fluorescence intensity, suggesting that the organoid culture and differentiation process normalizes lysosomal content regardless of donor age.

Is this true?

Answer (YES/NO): NO